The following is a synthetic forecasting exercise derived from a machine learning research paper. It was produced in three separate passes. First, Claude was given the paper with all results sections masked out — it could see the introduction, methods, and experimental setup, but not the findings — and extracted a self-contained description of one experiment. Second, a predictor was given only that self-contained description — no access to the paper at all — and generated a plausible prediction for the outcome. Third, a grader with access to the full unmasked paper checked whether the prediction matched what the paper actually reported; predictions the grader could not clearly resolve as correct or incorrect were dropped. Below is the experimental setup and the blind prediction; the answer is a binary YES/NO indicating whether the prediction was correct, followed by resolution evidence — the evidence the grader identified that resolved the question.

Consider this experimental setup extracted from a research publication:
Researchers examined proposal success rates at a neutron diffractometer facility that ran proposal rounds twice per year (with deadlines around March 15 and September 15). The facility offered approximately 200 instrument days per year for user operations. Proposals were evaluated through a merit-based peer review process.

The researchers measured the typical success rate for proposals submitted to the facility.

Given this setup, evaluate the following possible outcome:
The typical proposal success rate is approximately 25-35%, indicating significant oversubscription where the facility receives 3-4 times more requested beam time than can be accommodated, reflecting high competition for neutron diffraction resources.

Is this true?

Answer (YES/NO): NO